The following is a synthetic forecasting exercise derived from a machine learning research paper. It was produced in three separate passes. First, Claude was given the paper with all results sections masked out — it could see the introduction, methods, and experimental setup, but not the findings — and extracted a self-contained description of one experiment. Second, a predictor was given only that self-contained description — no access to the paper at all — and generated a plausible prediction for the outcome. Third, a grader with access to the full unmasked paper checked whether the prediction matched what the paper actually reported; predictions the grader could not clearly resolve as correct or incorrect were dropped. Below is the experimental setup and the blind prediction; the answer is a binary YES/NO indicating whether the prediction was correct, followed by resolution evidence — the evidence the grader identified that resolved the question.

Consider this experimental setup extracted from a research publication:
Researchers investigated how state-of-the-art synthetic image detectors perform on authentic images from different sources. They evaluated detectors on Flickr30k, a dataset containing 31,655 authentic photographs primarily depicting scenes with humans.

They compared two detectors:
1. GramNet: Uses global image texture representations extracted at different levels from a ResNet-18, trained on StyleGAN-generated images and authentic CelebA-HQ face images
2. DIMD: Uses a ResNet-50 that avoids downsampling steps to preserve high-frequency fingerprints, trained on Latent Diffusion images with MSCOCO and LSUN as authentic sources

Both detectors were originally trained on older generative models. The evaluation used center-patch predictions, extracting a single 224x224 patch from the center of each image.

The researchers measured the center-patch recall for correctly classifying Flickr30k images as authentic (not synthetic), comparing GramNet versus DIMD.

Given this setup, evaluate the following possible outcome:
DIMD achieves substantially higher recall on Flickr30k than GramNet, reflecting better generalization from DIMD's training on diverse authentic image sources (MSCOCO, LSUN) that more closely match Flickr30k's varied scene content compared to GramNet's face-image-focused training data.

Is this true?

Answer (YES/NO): NO